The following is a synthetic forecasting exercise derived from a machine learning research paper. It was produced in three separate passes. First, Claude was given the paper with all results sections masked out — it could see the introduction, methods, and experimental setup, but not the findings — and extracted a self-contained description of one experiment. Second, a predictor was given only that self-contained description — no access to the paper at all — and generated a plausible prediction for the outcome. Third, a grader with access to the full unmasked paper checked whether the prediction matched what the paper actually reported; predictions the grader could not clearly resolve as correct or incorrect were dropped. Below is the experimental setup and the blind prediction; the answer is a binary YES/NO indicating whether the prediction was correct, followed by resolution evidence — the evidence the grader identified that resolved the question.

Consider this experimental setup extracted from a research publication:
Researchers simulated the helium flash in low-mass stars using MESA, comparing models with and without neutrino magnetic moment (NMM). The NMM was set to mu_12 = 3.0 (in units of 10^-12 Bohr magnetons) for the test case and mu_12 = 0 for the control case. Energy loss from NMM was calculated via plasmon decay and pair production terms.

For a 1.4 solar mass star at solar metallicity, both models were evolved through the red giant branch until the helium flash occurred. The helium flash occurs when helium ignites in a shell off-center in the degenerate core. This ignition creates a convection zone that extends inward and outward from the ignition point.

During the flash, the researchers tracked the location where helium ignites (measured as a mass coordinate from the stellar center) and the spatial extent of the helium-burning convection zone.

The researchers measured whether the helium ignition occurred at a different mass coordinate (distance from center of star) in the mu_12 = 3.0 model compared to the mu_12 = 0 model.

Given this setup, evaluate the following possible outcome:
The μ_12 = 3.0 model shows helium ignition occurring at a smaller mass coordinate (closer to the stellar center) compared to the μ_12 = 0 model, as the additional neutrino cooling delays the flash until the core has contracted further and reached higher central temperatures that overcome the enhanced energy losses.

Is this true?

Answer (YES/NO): NO